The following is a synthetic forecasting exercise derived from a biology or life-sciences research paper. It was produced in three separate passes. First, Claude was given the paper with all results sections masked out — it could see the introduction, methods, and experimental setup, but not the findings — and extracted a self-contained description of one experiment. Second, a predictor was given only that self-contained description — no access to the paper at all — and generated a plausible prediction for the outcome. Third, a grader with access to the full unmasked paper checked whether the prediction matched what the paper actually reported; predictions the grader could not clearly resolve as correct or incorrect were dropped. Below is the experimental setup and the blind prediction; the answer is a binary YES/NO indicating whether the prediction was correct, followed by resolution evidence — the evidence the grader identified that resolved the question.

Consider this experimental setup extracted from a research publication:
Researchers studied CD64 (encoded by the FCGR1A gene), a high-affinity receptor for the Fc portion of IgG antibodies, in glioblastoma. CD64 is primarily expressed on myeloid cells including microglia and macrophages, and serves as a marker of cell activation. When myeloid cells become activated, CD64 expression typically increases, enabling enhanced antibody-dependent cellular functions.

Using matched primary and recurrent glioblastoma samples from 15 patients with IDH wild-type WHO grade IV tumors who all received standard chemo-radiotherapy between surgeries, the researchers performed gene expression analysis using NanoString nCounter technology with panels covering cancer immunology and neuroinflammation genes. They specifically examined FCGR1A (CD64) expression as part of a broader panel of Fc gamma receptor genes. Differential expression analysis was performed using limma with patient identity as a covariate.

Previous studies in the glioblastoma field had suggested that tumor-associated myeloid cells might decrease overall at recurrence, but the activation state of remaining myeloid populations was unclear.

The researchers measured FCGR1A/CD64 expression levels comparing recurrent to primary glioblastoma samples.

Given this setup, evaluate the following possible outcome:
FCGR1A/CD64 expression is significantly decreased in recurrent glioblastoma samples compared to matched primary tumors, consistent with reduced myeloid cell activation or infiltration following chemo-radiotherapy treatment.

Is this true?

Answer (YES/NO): NO